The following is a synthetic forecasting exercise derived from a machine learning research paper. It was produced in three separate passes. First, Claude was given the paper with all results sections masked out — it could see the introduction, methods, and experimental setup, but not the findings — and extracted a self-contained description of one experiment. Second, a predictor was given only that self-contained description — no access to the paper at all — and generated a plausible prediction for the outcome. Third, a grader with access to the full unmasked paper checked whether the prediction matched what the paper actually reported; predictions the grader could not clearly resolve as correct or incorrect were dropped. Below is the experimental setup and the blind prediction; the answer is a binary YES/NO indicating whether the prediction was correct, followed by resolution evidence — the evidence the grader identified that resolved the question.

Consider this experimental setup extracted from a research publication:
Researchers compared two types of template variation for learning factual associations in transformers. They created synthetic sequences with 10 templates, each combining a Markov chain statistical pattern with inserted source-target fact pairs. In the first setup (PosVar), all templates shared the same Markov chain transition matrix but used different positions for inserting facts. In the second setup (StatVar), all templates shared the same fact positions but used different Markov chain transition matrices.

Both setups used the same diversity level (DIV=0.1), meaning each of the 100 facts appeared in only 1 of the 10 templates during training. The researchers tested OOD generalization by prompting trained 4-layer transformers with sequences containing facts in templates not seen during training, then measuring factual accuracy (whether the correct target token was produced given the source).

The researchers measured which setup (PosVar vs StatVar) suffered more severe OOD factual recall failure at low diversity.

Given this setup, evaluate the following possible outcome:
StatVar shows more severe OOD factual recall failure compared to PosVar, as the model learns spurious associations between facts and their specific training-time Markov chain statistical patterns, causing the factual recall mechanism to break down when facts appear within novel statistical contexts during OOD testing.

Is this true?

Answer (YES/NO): NO